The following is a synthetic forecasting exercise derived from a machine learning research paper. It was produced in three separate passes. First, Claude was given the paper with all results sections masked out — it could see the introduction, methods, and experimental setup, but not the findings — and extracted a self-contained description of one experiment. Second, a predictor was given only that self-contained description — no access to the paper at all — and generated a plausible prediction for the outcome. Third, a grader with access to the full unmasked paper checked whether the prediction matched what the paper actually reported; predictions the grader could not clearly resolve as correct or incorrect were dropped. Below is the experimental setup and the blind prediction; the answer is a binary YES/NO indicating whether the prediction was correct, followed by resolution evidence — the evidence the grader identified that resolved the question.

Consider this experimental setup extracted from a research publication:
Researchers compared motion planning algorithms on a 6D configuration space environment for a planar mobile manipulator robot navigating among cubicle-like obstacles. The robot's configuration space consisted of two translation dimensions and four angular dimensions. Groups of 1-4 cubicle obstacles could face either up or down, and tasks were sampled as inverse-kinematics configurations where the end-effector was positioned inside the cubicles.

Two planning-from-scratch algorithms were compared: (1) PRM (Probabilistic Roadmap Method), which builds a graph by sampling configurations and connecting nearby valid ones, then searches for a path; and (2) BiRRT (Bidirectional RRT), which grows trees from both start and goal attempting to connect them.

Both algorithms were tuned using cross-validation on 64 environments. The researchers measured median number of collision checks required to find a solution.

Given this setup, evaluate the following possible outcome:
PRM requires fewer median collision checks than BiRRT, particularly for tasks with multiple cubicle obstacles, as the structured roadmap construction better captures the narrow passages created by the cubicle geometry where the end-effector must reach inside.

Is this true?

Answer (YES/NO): NO